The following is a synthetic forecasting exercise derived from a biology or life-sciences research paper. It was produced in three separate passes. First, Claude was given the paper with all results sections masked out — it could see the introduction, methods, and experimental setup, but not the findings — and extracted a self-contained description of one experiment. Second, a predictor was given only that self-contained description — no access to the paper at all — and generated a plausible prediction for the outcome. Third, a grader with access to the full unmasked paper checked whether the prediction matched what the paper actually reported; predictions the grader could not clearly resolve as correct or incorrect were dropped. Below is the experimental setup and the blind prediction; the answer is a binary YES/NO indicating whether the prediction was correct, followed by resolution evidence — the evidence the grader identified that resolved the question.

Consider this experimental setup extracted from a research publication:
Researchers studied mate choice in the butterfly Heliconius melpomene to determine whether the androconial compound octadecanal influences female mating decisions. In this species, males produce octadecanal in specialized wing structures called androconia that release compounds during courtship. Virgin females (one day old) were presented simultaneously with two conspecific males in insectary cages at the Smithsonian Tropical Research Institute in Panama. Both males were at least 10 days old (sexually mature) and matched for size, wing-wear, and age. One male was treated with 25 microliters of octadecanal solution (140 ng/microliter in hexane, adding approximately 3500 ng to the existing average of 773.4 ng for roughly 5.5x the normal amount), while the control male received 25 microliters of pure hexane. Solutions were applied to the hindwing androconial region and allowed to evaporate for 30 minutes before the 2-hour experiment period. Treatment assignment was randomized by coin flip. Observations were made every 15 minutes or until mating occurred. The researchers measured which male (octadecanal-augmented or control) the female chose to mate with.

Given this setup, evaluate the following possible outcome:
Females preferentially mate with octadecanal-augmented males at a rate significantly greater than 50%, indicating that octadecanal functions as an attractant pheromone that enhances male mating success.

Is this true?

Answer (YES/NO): NO